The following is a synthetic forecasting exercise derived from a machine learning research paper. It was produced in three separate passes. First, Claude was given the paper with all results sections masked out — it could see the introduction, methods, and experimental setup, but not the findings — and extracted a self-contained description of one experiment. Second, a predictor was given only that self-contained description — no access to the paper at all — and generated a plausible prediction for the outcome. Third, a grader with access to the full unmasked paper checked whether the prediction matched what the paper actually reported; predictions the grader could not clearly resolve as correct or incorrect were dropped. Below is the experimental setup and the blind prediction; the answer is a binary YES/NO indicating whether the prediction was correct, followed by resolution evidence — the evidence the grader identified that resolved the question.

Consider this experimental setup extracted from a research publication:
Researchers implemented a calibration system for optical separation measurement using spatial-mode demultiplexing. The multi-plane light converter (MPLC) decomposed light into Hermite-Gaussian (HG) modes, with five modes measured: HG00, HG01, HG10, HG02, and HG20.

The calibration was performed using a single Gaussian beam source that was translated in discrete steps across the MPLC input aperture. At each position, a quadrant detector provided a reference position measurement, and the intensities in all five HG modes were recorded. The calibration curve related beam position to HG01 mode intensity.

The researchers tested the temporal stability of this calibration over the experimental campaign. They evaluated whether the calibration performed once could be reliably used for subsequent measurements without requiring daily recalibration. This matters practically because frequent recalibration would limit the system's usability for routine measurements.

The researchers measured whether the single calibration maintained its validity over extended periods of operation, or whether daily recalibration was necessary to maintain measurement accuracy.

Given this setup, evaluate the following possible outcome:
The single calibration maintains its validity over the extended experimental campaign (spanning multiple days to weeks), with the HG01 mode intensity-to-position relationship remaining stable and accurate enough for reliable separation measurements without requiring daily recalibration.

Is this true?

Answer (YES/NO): YES